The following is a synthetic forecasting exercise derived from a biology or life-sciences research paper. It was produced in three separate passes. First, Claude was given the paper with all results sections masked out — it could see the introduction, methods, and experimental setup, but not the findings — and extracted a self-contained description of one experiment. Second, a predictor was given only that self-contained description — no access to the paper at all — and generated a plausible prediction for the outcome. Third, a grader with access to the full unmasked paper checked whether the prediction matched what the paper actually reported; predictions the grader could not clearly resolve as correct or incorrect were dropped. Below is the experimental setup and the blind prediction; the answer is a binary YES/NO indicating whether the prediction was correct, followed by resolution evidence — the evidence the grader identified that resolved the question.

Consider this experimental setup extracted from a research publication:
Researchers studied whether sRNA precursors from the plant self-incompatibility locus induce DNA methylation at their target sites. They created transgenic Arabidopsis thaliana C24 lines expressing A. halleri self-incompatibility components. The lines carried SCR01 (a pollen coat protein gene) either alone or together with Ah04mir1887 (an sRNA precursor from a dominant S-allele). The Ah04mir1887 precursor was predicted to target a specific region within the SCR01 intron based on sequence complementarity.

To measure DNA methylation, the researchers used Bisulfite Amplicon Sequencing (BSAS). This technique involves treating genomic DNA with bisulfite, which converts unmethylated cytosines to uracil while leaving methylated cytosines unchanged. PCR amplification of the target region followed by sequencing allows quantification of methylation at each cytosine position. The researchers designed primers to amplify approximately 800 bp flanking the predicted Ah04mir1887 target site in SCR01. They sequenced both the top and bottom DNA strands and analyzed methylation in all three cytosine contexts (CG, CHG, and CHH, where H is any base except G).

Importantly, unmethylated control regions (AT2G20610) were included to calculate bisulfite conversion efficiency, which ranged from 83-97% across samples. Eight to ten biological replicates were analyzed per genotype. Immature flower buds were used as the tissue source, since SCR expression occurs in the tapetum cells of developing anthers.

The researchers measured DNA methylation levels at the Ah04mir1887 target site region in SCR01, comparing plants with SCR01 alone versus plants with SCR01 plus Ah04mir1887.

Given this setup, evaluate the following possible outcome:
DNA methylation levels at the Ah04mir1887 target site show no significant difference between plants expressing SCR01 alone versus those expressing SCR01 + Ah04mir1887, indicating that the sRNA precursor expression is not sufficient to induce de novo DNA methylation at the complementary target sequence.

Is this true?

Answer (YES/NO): YES